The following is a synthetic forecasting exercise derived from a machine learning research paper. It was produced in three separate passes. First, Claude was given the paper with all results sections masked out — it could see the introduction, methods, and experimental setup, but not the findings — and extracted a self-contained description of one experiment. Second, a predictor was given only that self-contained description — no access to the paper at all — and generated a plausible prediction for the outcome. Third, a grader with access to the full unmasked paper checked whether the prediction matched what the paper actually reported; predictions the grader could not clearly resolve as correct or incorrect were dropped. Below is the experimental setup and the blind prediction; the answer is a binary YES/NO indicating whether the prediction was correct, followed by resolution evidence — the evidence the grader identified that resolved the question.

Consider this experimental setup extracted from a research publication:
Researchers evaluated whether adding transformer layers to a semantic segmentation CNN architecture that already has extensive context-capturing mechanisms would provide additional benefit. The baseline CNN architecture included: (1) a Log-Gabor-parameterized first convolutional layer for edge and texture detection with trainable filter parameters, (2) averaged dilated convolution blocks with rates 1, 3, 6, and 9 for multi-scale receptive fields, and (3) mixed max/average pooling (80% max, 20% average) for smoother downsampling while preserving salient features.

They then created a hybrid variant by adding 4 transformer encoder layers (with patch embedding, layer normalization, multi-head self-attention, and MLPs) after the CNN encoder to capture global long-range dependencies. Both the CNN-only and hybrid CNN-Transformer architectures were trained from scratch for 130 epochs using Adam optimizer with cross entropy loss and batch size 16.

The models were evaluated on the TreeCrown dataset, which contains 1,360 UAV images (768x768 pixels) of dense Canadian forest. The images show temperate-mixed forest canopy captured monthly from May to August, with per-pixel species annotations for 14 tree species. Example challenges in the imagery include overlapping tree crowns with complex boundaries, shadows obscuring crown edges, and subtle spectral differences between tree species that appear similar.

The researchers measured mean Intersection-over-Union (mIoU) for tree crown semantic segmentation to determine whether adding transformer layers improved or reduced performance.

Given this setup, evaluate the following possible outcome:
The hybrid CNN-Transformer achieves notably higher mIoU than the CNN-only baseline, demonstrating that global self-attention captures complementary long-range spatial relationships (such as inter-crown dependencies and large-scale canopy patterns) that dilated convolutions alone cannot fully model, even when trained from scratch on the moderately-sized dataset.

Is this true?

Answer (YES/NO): NO